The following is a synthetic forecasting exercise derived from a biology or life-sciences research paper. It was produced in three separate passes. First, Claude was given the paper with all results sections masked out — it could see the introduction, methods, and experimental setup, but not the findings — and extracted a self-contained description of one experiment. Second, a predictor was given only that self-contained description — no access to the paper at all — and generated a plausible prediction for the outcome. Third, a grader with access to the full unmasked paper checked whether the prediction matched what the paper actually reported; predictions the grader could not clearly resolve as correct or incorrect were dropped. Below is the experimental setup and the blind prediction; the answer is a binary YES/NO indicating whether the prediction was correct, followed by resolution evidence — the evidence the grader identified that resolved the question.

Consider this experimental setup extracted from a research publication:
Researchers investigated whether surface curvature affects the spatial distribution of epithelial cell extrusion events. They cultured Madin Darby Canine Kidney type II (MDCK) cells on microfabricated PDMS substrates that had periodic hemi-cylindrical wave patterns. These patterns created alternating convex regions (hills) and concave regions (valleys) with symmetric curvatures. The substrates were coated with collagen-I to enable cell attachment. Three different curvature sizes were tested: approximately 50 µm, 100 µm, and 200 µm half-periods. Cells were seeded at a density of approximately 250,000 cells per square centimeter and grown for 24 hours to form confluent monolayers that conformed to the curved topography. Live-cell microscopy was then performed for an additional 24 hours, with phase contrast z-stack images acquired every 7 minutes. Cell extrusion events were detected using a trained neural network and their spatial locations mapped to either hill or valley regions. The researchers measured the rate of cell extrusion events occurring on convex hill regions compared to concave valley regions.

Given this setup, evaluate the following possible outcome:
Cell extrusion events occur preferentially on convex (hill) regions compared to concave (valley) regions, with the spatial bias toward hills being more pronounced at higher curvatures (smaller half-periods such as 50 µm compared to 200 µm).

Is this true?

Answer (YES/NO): NO